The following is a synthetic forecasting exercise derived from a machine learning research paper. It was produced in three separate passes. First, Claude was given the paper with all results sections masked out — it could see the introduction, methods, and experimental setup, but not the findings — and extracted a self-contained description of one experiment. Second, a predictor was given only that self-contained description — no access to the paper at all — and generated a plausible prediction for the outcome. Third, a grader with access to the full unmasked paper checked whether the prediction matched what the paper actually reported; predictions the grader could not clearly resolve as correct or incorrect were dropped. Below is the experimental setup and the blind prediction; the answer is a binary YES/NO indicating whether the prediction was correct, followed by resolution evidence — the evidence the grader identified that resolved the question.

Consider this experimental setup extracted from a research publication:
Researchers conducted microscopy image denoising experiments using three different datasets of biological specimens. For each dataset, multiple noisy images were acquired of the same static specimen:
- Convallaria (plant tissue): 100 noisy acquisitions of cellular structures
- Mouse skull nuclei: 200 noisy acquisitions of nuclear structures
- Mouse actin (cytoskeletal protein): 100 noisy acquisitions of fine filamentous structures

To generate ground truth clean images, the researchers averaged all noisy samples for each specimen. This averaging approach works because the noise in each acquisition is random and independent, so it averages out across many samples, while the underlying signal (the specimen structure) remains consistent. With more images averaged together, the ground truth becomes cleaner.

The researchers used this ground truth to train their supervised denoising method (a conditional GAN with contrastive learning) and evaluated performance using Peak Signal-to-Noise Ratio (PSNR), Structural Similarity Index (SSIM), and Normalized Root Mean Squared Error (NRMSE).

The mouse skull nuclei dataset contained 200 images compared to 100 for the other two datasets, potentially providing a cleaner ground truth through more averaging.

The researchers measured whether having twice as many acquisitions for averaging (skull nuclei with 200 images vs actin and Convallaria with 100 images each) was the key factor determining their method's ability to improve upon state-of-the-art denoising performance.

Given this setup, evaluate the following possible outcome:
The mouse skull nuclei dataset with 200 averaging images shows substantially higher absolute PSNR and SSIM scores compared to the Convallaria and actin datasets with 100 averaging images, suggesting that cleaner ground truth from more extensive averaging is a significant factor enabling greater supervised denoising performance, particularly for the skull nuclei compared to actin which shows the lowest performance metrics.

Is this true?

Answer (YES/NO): NO